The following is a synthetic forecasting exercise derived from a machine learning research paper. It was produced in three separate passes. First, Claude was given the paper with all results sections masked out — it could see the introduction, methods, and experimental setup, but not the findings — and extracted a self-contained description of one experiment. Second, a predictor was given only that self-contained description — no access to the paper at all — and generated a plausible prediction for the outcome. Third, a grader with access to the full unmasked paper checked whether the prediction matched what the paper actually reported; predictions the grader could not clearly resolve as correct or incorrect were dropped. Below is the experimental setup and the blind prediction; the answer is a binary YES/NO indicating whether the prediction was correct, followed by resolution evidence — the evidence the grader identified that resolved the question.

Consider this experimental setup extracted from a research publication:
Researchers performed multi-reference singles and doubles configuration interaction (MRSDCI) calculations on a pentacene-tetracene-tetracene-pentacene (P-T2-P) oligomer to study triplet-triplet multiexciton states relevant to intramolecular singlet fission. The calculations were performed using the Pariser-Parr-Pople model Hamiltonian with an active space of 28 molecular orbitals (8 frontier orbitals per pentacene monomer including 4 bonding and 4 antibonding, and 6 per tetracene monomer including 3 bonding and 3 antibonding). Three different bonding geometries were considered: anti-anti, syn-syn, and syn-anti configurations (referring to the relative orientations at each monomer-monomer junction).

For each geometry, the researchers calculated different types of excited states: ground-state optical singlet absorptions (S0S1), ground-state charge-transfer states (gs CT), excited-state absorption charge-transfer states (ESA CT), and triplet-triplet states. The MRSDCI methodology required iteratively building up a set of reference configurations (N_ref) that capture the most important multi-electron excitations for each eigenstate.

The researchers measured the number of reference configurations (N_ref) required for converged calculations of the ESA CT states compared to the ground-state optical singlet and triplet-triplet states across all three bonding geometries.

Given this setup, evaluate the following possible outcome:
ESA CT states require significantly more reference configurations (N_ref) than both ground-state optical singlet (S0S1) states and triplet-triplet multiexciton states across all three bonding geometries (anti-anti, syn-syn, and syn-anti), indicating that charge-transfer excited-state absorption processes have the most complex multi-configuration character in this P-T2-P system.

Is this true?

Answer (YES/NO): YES